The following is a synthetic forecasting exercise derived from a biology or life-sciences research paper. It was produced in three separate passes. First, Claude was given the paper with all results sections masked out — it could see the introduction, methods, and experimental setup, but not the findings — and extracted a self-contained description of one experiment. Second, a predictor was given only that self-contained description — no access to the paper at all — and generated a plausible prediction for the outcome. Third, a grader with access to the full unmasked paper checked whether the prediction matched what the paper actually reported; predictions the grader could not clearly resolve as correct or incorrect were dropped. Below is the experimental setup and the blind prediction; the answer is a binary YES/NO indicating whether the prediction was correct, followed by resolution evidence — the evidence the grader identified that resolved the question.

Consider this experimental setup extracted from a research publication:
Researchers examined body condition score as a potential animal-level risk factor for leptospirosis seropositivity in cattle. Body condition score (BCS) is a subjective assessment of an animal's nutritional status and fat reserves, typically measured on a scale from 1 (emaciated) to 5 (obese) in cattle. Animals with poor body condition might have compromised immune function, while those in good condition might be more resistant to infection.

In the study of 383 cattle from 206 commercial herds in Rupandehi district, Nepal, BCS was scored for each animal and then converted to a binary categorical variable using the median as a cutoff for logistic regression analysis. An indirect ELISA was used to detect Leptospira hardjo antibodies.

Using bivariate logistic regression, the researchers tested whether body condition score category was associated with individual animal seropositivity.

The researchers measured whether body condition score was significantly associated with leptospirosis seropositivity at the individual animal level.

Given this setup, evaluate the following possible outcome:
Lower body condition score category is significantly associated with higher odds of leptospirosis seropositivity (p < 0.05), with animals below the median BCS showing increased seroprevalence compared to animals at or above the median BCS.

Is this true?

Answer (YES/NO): NO